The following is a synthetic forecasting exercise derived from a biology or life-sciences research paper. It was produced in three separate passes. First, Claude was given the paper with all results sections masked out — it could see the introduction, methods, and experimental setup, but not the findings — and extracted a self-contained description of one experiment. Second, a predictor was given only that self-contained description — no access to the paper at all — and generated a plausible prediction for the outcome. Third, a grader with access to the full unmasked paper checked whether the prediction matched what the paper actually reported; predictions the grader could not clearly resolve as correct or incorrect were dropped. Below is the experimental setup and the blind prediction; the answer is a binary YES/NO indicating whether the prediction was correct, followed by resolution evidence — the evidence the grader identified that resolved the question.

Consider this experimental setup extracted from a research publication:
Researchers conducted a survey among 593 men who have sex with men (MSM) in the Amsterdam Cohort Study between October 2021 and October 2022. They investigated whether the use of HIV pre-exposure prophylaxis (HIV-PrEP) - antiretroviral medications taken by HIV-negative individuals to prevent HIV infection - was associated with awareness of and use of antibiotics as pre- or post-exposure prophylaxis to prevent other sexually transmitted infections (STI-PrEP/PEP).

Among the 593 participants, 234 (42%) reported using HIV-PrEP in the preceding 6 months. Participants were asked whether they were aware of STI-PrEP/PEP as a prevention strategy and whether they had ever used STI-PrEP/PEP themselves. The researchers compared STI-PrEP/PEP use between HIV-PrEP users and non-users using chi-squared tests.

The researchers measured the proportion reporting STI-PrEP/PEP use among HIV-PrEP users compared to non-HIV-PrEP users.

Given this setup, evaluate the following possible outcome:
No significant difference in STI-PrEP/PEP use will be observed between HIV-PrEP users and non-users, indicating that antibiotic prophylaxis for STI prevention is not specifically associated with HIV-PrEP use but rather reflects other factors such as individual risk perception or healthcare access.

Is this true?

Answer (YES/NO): NO